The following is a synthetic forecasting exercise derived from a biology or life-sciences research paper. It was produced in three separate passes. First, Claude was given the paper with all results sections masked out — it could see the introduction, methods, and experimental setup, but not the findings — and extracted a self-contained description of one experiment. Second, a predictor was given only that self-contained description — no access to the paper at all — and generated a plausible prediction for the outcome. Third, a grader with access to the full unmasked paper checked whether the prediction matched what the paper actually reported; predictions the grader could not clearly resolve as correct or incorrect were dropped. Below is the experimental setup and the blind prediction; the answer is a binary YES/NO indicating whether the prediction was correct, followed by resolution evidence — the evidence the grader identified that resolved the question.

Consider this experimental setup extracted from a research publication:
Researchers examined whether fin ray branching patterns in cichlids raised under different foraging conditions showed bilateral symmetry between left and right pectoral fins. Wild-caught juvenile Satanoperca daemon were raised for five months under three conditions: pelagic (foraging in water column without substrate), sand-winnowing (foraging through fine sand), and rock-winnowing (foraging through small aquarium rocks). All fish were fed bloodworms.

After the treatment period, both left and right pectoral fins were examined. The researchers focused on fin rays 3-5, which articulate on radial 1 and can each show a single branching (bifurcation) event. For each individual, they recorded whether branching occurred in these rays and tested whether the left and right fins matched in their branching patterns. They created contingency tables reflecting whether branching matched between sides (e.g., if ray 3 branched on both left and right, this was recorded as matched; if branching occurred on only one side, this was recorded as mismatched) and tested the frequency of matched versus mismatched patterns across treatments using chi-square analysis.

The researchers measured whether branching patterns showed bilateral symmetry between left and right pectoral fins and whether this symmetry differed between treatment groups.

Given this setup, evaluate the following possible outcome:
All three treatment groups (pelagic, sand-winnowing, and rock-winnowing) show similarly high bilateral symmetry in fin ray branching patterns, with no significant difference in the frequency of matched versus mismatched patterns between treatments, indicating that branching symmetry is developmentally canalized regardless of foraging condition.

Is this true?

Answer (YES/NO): NO